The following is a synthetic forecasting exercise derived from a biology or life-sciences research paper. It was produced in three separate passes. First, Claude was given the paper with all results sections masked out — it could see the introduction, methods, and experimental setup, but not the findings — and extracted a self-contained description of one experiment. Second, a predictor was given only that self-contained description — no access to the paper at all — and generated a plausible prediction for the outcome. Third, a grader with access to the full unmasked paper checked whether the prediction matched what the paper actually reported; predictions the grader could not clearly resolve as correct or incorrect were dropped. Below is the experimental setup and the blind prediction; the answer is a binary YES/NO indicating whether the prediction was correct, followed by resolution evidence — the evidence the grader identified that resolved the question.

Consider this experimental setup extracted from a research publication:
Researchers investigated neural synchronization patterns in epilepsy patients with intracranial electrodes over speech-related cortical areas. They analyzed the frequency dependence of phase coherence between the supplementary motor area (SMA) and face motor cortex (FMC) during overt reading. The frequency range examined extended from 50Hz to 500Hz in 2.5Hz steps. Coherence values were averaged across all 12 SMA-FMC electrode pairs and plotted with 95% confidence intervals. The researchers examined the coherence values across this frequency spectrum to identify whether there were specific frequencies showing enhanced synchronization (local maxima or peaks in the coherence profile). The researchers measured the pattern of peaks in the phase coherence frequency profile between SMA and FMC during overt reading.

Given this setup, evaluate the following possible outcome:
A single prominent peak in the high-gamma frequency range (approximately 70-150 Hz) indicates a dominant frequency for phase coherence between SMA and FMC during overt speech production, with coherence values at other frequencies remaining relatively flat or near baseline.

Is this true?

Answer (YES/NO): NO